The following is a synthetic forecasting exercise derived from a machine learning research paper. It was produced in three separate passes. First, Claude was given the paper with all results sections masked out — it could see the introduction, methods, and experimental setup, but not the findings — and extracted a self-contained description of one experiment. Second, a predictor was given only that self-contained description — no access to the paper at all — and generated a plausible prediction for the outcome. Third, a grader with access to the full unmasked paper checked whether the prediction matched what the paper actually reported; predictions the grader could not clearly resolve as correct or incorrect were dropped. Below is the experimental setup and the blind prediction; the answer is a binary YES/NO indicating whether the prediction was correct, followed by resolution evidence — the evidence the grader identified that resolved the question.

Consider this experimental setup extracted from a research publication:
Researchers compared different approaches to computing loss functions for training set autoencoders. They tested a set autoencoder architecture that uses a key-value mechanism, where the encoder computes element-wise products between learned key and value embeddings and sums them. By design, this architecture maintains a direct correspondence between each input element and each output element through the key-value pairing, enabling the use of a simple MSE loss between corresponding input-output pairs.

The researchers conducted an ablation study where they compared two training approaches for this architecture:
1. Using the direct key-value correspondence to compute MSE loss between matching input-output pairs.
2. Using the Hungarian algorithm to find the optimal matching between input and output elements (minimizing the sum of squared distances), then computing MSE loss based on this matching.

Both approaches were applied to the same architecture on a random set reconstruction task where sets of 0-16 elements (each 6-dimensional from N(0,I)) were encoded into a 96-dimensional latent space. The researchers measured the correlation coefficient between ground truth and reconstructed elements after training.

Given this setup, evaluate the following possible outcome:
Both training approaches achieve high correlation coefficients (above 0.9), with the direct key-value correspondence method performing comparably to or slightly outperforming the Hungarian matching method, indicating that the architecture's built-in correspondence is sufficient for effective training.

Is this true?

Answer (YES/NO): NO